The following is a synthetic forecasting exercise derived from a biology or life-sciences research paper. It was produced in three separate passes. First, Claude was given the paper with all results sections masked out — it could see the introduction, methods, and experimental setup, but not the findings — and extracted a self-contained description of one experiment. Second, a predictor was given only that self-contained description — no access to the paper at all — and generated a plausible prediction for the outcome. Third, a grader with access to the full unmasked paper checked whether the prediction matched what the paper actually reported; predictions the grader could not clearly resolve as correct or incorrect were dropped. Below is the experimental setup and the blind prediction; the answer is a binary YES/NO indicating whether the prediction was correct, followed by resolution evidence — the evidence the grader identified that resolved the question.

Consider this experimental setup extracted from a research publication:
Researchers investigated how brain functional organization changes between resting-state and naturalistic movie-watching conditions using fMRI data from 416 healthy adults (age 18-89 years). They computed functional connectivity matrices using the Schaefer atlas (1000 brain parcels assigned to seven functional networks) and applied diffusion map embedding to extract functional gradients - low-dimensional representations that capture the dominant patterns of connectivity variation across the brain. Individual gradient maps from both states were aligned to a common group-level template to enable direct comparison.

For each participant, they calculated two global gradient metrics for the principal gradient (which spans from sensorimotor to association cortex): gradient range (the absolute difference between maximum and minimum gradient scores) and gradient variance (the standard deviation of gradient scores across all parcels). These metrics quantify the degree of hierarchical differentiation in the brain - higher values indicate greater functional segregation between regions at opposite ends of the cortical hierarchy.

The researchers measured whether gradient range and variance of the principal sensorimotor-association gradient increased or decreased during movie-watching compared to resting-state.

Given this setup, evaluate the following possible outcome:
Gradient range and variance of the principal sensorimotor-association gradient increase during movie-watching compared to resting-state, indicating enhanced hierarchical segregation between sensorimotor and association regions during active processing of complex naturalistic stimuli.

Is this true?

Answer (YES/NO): NO